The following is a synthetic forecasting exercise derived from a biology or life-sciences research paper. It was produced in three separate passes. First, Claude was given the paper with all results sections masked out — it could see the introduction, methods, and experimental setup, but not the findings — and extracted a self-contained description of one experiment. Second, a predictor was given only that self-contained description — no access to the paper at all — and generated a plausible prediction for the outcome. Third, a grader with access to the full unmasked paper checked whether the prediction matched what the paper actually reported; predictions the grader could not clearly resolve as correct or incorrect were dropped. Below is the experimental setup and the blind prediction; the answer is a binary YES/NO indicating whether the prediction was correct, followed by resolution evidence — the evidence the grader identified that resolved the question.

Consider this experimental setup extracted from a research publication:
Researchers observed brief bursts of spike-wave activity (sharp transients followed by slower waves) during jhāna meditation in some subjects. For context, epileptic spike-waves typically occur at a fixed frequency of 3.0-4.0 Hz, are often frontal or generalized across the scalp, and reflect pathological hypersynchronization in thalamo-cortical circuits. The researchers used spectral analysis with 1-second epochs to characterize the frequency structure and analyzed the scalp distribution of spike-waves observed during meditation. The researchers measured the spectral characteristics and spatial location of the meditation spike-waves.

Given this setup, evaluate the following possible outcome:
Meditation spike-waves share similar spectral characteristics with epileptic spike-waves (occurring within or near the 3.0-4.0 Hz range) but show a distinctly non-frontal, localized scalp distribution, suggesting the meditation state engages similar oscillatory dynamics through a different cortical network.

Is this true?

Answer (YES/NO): NO